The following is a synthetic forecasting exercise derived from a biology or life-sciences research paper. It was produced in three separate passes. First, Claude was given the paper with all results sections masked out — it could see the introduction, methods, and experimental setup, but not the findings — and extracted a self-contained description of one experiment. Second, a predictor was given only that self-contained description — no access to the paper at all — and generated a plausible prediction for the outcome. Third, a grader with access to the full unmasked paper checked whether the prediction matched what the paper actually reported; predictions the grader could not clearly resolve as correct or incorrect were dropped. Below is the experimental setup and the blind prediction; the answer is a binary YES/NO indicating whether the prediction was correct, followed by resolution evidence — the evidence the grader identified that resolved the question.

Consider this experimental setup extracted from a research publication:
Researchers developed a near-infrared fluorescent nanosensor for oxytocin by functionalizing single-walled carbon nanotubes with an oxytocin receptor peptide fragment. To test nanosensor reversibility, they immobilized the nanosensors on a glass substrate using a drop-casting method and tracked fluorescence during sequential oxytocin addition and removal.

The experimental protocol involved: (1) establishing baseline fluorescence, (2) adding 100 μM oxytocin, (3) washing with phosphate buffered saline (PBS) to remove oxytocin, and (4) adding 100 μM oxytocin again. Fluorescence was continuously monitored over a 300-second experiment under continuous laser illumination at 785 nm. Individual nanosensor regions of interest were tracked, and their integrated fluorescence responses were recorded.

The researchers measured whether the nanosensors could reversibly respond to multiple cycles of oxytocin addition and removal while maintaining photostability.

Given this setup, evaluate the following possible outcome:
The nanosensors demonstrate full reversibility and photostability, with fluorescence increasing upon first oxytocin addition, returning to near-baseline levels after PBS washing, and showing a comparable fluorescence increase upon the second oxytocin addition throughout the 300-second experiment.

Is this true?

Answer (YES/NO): YES